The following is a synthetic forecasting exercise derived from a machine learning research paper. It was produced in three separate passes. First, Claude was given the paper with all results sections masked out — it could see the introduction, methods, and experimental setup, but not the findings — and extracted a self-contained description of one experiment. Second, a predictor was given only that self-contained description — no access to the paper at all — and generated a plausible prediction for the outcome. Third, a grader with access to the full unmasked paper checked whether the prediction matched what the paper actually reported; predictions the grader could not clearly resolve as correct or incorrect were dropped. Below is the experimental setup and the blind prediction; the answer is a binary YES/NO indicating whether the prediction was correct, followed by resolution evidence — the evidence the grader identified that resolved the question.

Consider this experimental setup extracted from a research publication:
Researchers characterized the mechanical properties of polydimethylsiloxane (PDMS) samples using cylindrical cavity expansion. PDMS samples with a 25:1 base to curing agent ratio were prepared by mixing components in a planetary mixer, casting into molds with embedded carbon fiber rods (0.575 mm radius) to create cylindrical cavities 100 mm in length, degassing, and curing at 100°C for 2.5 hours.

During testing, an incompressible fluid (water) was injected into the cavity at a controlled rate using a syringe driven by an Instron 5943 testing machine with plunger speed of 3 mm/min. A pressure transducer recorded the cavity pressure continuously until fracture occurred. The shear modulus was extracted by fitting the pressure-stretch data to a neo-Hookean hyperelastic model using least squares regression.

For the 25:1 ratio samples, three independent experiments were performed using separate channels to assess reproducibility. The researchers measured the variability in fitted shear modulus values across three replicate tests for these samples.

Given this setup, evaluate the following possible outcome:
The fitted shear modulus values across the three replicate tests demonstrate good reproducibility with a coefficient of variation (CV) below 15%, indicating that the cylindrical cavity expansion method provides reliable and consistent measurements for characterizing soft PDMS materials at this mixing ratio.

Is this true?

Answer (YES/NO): YES